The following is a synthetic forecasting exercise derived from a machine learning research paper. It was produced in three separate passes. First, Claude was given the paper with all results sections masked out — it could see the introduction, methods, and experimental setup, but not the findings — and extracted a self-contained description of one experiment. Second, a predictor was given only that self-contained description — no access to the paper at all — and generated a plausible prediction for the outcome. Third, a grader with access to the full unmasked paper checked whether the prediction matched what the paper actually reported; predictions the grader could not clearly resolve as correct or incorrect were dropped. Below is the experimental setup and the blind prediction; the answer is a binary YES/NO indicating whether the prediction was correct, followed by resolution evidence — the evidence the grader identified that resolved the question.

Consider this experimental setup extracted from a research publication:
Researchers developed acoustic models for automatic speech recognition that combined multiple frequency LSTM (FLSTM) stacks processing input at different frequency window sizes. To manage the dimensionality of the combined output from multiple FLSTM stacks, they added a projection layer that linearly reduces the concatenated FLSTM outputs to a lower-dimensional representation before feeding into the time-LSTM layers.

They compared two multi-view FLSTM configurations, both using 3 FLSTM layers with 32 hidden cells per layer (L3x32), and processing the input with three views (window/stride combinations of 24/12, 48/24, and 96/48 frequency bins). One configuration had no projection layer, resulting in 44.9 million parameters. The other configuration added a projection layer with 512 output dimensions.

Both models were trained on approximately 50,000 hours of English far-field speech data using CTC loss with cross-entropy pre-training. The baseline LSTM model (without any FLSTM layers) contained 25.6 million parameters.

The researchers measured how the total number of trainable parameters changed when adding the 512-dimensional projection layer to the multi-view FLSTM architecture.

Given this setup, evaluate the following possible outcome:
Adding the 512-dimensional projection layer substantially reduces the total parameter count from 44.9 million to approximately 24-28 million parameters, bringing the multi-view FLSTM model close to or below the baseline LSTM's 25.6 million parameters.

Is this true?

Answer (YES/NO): NO